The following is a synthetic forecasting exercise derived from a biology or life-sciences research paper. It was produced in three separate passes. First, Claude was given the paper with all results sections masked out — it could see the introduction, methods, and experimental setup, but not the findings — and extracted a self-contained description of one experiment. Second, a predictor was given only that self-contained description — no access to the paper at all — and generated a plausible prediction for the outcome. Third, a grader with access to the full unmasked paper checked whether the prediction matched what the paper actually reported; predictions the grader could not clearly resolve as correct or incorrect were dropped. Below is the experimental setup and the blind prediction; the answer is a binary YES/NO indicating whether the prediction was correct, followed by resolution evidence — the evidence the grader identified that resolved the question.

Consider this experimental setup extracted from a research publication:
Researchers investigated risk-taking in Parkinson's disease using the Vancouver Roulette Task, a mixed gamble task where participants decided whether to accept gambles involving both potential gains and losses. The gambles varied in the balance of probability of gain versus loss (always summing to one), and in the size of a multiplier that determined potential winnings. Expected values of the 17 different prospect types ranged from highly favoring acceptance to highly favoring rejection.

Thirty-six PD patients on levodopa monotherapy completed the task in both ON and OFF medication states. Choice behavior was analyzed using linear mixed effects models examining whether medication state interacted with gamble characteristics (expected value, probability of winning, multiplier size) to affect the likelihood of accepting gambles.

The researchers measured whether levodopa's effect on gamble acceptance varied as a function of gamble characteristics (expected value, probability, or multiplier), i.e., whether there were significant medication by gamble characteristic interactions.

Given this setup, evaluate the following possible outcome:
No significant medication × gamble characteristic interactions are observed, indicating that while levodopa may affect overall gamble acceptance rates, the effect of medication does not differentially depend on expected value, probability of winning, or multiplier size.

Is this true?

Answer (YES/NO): YES